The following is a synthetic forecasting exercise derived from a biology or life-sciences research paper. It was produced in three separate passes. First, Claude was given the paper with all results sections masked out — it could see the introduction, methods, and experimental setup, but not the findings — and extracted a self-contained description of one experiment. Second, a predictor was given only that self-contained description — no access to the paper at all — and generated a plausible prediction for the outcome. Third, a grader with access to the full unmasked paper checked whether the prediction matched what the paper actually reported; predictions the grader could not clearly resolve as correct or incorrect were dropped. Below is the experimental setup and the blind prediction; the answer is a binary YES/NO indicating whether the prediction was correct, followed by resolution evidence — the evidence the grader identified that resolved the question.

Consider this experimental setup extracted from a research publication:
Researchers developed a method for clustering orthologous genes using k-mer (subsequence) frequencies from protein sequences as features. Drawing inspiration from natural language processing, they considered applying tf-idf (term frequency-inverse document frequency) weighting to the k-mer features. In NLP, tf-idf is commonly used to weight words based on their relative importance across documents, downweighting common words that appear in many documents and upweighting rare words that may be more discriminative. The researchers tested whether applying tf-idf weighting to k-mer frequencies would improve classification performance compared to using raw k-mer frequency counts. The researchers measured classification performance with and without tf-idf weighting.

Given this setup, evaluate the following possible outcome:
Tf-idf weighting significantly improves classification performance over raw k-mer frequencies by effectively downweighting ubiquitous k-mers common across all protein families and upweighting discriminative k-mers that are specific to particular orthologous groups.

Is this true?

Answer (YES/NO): NO